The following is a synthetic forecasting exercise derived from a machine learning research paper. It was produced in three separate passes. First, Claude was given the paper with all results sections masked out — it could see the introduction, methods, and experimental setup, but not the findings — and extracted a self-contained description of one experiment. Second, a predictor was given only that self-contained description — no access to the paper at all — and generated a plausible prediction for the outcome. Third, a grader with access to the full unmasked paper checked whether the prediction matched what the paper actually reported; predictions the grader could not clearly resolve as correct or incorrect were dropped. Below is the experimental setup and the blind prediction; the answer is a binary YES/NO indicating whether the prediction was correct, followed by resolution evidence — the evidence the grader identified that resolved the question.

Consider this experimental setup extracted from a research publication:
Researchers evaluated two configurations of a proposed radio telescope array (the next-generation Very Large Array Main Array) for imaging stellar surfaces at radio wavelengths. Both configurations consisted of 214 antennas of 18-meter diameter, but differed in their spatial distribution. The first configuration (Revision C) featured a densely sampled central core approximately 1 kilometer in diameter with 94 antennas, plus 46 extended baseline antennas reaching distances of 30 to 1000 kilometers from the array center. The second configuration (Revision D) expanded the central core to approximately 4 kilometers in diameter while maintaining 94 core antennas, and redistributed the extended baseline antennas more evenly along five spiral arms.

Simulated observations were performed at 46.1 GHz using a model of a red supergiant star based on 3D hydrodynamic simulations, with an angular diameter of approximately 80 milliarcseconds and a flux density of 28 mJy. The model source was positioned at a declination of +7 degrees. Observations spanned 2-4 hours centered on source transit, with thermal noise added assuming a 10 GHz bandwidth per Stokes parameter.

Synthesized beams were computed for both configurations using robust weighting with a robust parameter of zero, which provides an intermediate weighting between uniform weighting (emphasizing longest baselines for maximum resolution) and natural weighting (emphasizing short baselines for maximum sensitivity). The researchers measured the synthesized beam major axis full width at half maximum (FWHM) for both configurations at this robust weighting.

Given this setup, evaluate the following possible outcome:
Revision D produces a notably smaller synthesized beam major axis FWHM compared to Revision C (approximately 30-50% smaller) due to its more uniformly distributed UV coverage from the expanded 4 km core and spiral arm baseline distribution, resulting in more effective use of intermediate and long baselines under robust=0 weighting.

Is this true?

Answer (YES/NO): YES